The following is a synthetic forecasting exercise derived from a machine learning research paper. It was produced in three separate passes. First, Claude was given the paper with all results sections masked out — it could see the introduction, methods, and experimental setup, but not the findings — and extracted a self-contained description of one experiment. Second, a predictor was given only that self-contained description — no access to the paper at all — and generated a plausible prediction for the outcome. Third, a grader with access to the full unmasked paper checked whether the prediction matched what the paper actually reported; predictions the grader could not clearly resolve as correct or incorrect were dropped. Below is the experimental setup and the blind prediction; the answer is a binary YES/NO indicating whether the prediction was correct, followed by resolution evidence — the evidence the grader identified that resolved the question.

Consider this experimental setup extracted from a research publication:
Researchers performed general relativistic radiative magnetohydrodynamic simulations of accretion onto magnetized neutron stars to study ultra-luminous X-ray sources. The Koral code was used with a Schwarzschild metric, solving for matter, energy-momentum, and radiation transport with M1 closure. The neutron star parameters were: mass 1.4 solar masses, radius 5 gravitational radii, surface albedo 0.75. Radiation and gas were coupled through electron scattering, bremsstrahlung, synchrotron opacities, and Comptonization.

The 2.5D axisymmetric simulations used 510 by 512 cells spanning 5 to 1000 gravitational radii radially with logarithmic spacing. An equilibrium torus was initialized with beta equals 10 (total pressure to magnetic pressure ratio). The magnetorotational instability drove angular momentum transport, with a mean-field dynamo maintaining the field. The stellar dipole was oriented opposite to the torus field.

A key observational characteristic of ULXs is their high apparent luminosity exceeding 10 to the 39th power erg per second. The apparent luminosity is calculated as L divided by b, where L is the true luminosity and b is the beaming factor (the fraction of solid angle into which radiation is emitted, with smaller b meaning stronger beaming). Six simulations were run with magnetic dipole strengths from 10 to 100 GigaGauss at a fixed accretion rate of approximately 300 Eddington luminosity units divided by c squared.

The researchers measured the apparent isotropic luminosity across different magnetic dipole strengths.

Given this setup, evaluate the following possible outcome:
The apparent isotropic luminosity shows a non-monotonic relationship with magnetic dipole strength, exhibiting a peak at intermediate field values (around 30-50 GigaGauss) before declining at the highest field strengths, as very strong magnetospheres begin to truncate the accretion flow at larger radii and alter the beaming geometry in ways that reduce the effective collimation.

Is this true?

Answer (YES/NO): NO